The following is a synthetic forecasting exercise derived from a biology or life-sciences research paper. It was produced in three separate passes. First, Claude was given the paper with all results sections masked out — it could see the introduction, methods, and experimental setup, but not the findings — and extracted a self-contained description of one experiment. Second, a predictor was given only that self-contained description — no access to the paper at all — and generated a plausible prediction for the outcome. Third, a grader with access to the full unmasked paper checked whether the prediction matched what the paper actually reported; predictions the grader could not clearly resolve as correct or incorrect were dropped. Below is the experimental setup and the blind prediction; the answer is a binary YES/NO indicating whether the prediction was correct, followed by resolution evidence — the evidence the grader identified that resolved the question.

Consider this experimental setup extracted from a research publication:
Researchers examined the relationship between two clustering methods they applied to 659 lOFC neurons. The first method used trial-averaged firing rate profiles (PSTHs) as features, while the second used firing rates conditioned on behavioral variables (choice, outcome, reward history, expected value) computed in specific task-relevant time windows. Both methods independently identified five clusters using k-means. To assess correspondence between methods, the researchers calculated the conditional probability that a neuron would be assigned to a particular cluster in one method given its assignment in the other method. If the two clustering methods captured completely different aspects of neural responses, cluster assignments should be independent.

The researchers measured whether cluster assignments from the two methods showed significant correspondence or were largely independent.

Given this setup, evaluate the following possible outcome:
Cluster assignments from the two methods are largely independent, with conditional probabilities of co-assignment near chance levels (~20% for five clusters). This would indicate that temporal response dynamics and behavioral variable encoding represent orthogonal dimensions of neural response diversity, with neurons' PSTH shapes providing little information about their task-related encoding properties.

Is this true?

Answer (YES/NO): NO